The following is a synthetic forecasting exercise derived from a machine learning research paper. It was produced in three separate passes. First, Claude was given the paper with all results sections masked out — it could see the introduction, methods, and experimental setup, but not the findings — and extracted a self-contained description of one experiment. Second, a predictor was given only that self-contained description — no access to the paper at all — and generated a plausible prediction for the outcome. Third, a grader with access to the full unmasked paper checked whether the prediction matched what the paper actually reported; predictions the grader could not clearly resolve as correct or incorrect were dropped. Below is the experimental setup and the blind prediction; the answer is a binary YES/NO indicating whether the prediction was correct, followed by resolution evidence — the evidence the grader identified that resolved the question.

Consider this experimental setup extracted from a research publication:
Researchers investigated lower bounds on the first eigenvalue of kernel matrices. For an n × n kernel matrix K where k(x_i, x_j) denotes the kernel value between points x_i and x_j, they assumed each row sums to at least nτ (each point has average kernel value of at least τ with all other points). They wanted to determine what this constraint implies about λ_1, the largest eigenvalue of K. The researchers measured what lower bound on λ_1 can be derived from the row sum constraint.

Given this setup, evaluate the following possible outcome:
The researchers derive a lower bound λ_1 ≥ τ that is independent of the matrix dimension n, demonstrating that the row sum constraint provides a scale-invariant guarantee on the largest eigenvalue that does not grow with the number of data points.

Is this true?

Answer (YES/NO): NO